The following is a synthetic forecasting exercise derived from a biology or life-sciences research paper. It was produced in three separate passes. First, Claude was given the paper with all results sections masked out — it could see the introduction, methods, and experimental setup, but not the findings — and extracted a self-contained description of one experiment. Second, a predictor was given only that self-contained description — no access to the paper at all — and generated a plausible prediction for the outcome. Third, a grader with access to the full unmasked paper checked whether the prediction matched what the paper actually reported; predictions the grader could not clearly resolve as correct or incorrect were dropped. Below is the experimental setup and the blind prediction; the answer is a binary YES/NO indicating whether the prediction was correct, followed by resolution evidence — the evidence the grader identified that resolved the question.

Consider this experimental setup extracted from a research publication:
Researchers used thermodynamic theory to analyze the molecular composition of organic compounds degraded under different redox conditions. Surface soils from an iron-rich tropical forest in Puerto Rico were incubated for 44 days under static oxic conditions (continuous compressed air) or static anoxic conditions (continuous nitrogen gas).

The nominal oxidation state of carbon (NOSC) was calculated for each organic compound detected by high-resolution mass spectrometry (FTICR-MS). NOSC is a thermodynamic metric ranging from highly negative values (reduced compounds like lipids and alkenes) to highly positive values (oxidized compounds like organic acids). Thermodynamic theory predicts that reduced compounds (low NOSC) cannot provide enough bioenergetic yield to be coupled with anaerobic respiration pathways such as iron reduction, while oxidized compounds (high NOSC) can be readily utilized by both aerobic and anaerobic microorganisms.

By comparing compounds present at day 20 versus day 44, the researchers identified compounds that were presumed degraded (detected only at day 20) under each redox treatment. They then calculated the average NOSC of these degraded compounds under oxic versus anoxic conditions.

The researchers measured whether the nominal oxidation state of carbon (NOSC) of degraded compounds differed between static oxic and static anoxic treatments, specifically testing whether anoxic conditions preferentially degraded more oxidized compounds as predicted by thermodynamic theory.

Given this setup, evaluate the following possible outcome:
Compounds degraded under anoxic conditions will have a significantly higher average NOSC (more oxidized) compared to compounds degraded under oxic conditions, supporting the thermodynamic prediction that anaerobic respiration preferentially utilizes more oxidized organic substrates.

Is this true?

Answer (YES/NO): YES